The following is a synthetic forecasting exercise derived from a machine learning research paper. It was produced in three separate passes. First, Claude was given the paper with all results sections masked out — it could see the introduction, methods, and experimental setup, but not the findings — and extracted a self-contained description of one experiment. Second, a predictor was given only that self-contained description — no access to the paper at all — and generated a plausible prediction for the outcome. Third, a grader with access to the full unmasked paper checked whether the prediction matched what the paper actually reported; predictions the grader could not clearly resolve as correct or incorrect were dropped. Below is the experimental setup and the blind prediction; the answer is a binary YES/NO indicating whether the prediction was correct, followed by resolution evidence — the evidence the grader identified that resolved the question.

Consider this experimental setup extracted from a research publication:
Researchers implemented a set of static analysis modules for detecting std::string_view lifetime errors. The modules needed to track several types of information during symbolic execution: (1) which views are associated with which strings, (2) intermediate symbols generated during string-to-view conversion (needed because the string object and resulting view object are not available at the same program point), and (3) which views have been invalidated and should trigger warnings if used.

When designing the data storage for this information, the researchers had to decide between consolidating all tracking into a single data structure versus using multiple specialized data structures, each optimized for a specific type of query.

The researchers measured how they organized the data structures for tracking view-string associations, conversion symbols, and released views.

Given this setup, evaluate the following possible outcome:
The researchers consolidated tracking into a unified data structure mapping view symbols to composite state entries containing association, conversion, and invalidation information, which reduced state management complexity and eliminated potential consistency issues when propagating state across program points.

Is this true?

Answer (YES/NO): NO